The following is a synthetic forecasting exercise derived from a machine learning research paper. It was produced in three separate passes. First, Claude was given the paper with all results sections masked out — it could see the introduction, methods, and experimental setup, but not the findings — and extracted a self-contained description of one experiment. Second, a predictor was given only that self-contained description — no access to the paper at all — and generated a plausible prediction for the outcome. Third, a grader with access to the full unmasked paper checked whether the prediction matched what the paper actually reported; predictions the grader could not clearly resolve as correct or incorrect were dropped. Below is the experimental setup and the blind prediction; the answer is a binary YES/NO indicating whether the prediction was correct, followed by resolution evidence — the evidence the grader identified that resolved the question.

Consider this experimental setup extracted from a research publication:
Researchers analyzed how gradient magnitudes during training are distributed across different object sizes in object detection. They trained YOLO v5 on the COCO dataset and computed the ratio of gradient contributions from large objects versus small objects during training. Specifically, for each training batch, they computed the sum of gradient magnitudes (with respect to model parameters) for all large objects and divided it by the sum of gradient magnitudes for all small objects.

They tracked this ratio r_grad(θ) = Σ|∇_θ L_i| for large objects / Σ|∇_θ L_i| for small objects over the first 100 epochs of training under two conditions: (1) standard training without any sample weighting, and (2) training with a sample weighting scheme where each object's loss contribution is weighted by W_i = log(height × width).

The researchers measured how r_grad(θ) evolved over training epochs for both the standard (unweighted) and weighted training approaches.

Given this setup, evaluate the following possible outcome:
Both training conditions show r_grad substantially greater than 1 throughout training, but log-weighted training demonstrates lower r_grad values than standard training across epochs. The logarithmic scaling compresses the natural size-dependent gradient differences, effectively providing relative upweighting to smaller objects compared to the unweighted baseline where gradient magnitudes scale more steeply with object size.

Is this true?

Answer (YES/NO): NO